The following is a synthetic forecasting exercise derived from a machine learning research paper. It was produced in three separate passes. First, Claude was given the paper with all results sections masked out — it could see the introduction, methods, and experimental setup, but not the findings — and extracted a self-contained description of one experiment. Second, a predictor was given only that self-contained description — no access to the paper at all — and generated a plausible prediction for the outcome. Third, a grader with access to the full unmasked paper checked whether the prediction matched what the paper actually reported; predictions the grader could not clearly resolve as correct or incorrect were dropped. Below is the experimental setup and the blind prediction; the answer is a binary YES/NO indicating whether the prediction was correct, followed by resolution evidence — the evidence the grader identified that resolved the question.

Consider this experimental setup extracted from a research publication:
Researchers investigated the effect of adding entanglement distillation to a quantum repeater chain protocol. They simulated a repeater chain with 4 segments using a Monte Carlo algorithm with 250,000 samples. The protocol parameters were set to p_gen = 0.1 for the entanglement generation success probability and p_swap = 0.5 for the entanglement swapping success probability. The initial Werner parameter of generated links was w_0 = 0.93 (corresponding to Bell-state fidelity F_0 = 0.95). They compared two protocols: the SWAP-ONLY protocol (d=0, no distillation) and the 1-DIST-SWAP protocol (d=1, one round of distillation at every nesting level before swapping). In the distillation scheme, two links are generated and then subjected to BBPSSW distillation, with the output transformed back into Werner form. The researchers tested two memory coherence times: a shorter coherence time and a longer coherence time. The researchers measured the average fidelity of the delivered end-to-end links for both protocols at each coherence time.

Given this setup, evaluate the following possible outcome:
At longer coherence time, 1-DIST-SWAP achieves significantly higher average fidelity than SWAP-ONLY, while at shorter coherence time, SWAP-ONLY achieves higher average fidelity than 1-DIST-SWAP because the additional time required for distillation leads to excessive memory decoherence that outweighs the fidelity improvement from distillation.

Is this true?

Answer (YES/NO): YES